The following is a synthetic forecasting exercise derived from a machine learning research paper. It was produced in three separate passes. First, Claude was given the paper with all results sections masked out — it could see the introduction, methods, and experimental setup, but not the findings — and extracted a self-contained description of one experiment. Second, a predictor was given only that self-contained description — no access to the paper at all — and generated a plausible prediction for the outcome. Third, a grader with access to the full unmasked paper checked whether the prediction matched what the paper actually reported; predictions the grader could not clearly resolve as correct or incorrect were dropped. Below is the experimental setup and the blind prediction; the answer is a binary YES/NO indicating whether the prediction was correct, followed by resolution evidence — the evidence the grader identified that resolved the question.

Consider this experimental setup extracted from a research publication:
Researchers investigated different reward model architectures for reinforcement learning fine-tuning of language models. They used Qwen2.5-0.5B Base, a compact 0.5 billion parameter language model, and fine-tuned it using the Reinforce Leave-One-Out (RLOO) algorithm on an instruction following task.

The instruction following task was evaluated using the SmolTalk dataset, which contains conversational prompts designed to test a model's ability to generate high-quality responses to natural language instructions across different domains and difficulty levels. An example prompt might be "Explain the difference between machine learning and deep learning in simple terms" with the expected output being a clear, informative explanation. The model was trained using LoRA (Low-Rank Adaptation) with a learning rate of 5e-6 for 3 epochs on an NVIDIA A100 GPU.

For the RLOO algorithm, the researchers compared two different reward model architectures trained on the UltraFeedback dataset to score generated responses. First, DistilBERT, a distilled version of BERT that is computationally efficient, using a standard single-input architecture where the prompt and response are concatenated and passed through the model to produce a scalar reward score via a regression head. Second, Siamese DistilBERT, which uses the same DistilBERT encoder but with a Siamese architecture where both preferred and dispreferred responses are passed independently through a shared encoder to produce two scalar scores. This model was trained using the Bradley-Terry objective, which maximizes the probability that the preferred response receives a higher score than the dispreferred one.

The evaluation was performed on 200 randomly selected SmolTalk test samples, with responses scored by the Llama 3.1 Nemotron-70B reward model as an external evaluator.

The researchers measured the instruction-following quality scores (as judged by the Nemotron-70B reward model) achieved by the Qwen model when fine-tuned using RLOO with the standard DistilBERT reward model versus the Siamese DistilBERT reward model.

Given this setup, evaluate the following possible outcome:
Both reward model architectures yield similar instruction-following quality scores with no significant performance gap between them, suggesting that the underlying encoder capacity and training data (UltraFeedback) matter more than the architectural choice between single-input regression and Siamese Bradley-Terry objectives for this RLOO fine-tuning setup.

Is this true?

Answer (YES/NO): YES